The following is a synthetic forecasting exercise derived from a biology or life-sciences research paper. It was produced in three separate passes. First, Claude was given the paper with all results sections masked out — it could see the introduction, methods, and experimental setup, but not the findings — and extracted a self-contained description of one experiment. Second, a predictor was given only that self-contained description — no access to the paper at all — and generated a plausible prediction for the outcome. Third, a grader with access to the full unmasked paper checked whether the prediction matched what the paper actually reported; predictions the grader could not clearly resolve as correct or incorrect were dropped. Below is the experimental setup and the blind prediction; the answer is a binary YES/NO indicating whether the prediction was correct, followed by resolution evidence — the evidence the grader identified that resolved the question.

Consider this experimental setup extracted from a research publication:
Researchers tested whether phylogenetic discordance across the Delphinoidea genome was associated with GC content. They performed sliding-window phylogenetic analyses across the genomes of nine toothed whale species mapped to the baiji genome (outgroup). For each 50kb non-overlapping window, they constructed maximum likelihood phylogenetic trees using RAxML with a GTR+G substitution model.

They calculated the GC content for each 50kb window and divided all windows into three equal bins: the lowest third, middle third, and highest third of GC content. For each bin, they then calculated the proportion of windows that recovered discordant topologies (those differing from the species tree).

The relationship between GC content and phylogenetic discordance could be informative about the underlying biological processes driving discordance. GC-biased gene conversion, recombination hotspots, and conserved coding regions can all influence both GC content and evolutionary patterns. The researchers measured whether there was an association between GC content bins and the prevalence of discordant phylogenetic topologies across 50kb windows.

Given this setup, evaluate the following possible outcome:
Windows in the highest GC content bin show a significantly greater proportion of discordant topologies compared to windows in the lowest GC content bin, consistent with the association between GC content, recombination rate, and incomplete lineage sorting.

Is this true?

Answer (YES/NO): NO